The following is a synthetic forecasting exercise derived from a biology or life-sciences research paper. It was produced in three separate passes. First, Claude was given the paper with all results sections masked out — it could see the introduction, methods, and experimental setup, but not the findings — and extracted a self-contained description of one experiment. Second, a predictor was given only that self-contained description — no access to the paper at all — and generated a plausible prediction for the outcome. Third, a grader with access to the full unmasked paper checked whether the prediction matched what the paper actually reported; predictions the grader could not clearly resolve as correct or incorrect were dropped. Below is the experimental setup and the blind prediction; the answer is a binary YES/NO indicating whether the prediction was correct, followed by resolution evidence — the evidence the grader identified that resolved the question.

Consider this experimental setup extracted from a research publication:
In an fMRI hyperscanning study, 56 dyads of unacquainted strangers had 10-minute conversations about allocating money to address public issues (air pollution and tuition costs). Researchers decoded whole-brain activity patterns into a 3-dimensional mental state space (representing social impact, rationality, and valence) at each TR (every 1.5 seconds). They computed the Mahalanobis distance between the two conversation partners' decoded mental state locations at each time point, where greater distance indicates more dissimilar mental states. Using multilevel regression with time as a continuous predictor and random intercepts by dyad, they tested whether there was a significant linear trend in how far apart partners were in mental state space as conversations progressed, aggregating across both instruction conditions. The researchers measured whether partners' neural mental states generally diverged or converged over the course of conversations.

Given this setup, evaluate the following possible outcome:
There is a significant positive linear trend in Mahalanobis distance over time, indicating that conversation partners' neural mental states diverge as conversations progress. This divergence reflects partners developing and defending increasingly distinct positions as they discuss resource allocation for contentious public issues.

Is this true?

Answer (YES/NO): NO